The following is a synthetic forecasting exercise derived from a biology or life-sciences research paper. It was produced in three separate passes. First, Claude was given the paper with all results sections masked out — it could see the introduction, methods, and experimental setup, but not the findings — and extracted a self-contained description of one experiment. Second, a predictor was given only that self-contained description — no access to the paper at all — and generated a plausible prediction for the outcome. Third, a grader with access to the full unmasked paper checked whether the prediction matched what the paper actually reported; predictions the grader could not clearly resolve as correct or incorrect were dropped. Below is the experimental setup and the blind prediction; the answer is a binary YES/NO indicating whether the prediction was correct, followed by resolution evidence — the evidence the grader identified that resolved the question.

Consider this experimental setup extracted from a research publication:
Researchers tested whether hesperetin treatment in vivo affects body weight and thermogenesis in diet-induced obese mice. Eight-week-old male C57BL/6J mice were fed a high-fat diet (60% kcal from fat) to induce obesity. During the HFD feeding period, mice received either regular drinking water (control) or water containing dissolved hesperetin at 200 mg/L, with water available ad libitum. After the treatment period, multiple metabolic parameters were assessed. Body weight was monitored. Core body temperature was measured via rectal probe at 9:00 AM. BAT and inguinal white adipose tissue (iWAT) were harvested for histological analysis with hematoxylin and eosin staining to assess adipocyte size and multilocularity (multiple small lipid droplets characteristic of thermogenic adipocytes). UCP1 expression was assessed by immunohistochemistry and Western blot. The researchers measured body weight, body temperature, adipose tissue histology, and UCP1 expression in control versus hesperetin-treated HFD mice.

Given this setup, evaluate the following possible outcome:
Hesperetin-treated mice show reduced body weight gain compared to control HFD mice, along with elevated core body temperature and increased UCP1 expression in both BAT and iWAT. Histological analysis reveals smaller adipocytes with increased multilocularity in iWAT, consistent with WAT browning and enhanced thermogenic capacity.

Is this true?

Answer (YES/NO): YES